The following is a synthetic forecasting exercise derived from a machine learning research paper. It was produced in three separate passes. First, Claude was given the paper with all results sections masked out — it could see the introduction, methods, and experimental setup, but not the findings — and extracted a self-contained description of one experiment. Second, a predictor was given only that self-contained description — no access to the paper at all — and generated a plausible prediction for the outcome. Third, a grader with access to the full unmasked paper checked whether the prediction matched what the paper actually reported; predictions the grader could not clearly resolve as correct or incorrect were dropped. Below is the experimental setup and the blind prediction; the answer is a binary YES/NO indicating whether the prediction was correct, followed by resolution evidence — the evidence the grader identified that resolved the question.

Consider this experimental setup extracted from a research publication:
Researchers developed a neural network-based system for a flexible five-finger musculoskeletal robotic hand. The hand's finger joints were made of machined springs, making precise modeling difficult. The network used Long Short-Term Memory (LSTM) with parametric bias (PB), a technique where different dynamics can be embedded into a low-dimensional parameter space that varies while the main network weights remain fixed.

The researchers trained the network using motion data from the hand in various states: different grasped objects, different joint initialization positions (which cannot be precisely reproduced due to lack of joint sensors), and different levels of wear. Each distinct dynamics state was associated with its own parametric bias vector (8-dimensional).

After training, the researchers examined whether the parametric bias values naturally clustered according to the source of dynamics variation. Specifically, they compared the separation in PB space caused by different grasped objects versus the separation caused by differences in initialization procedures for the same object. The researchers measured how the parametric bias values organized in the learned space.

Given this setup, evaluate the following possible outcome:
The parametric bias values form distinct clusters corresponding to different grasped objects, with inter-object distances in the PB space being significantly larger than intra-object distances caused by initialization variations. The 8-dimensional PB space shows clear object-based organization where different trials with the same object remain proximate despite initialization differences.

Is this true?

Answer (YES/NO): YES